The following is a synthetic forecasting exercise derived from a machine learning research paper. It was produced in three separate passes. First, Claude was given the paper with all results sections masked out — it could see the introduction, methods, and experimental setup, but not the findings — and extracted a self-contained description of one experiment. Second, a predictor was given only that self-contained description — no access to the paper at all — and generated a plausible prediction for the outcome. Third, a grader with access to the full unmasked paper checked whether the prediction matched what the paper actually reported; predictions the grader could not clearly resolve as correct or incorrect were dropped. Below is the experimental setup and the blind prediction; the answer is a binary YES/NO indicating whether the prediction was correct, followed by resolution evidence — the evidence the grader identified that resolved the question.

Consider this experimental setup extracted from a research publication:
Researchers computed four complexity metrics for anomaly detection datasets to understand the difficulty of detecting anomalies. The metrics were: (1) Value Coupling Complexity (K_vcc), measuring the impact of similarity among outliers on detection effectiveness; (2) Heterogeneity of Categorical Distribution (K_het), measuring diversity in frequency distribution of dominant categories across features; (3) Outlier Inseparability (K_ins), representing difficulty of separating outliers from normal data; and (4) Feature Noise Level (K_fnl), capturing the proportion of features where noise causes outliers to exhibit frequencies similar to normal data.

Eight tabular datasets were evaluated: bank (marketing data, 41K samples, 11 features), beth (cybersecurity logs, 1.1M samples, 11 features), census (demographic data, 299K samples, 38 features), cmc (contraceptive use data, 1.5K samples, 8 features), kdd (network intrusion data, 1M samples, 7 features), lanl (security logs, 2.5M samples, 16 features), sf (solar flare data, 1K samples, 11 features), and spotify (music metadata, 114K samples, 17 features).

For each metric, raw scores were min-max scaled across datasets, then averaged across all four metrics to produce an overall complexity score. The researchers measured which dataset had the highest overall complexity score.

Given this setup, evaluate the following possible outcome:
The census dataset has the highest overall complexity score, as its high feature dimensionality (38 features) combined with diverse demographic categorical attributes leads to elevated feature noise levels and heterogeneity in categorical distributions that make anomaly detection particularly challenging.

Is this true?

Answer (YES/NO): NO